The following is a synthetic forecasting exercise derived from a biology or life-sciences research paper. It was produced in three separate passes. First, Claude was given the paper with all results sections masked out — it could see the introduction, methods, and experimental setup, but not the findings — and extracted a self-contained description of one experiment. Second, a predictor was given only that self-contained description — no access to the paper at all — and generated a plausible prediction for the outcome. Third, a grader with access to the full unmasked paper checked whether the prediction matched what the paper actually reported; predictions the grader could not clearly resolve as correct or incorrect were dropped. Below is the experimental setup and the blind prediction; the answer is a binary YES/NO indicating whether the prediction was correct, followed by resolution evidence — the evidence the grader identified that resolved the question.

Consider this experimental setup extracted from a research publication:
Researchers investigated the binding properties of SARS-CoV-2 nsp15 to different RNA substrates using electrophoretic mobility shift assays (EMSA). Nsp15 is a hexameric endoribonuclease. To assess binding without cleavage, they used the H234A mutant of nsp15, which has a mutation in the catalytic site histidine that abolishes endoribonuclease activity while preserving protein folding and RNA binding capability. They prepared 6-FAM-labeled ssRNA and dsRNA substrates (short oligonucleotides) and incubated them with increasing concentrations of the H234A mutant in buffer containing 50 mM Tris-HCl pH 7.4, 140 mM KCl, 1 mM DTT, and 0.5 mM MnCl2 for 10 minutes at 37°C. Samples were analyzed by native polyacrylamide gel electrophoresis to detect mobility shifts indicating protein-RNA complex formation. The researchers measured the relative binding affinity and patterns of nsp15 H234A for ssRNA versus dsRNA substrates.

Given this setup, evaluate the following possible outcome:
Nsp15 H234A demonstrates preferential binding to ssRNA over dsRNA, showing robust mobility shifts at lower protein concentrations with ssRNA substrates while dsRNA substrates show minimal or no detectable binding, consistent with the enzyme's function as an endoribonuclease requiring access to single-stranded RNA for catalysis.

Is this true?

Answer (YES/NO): NO